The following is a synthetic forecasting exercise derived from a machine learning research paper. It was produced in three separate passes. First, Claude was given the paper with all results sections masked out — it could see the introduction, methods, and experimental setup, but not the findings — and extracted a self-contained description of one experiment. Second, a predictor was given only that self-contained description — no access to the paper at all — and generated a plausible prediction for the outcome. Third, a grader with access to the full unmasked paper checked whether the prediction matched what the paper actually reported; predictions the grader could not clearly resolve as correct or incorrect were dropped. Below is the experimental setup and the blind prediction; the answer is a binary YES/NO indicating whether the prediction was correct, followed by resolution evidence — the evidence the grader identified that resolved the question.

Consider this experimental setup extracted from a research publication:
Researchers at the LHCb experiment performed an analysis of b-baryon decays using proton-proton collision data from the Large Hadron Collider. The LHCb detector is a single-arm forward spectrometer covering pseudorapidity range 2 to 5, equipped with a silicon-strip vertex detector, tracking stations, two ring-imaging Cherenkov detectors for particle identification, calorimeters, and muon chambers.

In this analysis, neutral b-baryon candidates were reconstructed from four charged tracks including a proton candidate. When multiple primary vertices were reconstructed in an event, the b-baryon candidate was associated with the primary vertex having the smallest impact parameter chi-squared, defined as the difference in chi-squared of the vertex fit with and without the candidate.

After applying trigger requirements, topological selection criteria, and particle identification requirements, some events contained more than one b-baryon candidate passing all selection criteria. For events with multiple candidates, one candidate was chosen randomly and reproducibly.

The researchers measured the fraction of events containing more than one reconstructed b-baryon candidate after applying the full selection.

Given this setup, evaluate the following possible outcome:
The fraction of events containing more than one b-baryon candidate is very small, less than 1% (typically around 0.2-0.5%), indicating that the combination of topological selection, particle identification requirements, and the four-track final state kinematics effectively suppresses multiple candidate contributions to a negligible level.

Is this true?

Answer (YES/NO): YES